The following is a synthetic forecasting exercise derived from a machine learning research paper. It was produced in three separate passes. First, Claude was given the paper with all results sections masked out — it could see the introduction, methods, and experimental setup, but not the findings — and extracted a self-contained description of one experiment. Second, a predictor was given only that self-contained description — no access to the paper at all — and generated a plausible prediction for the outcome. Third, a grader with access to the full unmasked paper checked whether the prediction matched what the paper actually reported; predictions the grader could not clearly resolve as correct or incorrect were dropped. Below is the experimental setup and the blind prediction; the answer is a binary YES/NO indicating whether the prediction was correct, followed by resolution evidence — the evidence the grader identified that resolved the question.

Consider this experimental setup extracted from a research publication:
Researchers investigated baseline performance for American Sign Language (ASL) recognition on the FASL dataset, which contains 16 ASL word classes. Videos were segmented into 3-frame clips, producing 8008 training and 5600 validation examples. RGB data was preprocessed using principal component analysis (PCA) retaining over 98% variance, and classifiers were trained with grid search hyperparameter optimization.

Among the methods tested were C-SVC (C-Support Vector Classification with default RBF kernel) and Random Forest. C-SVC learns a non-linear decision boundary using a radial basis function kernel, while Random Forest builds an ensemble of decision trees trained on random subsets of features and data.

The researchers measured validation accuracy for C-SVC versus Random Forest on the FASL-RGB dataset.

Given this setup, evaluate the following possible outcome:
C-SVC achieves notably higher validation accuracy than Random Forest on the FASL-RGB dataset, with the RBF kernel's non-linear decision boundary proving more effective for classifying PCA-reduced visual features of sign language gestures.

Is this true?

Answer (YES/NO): NO